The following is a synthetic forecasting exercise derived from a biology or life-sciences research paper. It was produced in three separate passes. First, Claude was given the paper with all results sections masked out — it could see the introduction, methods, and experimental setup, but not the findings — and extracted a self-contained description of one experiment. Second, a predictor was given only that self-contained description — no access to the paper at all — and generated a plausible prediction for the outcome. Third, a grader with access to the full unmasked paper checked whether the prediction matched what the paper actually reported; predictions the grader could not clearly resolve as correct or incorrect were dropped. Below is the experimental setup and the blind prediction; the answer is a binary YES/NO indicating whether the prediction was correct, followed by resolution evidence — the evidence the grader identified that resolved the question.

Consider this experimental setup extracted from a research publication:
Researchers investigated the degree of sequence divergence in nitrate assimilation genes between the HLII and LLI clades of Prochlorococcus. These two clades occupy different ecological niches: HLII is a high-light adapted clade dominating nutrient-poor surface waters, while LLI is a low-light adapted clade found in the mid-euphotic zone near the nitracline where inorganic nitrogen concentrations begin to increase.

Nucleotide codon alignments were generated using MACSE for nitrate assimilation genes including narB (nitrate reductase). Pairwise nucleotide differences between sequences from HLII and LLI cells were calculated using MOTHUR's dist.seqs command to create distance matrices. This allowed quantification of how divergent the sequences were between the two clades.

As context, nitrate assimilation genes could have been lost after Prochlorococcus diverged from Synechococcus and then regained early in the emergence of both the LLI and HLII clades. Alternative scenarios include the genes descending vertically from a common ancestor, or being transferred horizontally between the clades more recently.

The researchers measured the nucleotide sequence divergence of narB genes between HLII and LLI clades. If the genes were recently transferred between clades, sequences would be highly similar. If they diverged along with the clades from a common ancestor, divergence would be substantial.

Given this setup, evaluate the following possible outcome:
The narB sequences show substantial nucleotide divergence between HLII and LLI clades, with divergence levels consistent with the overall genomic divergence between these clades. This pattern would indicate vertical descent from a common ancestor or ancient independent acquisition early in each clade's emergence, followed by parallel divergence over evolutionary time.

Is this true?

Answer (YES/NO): YES